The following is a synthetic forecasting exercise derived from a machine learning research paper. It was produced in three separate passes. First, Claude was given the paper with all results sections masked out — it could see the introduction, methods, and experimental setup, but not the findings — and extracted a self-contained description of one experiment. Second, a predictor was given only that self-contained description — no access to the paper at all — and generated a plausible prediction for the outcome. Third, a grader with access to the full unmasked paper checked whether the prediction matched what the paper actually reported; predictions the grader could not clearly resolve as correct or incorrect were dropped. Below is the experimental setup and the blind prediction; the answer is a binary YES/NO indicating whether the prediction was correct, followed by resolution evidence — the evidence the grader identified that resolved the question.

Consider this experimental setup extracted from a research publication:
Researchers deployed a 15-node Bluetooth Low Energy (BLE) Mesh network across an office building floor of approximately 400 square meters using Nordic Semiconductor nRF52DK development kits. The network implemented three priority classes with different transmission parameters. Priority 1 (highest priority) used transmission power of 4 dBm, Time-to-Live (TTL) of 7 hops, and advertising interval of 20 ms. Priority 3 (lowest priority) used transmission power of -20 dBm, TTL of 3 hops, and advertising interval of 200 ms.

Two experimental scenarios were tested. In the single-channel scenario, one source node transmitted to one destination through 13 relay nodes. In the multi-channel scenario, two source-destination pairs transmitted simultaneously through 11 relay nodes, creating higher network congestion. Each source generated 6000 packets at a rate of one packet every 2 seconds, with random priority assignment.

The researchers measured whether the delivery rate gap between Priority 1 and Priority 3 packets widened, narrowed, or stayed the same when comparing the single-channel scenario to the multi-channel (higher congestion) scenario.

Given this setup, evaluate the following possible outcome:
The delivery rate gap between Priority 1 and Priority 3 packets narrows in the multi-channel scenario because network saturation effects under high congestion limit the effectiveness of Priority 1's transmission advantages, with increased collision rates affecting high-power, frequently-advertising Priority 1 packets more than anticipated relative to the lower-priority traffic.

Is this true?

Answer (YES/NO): YES